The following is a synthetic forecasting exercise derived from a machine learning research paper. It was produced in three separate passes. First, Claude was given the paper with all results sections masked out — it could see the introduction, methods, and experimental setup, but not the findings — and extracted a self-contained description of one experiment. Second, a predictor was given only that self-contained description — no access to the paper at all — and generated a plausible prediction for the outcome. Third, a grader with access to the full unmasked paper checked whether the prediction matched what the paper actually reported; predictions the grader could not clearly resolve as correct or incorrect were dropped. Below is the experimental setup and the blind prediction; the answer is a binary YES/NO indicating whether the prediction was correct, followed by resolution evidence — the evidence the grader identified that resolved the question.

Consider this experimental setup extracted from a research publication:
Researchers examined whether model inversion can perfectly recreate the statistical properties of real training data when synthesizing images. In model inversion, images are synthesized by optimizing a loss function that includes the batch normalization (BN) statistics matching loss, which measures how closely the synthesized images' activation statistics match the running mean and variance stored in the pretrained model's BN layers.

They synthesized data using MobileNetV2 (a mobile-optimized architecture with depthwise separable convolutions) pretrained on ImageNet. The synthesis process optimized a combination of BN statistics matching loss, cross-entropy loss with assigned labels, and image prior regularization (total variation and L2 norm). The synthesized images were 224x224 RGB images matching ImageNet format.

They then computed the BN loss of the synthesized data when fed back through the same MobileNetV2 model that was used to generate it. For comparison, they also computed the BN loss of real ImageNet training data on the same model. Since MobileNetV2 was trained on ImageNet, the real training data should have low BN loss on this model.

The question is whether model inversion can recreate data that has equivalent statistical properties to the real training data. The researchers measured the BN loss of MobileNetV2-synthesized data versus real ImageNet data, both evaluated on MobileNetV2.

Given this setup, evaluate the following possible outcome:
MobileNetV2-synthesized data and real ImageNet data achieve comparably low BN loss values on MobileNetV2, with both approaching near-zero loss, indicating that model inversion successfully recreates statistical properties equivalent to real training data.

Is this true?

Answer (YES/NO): NO